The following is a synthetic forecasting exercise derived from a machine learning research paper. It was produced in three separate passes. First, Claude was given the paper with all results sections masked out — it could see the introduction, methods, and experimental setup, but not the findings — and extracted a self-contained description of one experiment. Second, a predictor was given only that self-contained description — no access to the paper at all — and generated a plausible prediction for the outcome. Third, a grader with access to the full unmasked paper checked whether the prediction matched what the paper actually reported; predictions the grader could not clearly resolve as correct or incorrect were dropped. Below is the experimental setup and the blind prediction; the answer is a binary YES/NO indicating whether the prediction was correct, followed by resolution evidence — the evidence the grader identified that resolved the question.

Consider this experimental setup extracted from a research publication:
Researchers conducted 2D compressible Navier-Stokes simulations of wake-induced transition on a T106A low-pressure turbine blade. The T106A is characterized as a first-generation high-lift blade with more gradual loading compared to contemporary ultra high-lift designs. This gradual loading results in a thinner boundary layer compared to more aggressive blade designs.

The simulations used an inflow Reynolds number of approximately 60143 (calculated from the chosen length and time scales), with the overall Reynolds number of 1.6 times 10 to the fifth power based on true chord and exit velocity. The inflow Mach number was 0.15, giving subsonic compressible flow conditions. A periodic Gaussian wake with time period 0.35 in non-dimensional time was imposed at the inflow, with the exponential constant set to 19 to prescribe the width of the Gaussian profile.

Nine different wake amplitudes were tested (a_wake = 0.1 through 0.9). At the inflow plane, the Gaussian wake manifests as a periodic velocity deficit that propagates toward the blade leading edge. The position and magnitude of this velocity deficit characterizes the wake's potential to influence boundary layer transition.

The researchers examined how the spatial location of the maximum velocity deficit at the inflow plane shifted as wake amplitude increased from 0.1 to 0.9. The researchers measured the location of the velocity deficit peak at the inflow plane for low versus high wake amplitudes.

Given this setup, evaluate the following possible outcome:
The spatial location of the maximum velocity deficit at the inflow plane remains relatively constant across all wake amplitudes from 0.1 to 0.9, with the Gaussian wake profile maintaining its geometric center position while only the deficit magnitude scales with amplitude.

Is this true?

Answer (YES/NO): NO